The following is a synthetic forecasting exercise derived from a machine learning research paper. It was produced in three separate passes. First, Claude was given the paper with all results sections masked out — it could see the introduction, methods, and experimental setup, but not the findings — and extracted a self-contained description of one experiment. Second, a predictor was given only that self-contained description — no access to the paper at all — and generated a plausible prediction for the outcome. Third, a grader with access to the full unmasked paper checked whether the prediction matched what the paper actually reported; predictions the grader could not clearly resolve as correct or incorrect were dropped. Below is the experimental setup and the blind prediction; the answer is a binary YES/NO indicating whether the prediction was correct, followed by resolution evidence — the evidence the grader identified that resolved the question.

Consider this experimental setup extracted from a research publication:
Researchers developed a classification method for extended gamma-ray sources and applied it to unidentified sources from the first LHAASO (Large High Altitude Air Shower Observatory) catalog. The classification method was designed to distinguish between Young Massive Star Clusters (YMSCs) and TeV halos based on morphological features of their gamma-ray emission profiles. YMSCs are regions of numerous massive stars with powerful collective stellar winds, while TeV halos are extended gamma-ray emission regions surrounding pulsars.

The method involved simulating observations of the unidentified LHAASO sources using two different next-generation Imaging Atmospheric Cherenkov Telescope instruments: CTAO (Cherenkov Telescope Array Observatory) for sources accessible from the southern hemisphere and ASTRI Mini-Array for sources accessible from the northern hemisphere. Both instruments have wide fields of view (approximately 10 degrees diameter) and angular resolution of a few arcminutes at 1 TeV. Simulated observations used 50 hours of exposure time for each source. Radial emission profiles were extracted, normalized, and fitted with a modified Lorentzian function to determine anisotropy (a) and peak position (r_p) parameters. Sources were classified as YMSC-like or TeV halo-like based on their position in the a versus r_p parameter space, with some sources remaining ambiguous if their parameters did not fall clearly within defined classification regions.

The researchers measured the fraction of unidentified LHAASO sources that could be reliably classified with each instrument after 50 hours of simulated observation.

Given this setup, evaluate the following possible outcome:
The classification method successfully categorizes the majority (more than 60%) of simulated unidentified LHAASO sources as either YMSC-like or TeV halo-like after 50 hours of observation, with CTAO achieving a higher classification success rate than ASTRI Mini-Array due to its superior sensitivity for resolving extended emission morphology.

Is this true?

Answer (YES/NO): YES